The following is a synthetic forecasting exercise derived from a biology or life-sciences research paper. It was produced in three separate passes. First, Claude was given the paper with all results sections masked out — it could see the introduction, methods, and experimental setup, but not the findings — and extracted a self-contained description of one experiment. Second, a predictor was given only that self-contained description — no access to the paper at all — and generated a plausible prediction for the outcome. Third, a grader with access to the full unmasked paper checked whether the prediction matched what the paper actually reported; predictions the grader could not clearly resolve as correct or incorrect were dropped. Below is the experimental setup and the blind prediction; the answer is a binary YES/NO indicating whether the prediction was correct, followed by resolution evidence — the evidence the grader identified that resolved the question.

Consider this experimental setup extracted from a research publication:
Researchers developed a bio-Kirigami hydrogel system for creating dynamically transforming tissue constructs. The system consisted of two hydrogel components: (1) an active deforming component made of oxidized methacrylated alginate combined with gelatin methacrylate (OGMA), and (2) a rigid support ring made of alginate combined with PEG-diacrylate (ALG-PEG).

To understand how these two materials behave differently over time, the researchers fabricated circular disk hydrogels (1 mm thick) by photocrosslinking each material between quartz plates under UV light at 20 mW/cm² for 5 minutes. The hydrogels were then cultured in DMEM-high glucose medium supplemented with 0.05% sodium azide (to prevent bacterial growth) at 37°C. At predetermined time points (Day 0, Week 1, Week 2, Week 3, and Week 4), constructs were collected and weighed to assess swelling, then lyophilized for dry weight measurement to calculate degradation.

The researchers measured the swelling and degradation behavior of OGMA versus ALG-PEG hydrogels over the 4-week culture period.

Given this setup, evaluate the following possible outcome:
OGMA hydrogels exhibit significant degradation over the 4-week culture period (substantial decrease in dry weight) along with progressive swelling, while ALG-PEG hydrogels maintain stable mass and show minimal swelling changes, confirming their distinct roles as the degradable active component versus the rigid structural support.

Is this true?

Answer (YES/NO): YES